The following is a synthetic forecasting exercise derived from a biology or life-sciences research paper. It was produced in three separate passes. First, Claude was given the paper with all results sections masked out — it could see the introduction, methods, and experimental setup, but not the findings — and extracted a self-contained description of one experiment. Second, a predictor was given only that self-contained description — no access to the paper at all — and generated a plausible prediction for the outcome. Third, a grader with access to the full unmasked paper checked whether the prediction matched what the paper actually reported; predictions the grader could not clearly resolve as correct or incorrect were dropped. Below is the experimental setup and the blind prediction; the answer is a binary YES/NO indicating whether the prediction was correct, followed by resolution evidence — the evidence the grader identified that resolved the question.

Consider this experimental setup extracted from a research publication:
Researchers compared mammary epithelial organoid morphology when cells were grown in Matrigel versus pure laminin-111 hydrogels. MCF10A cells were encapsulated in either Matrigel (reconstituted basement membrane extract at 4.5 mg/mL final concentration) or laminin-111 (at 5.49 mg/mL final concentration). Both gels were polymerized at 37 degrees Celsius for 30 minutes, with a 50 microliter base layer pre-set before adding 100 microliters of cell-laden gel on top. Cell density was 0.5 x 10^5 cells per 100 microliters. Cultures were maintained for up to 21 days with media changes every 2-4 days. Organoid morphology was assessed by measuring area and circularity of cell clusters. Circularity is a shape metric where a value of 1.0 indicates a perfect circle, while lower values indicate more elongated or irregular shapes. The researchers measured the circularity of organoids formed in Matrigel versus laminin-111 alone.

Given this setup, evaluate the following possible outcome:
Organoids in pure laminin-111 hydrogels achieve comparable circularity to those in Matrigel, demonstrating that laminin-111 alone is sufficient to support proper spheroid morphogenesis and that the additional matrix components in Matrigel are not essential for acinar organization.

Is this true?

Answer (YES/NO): YES